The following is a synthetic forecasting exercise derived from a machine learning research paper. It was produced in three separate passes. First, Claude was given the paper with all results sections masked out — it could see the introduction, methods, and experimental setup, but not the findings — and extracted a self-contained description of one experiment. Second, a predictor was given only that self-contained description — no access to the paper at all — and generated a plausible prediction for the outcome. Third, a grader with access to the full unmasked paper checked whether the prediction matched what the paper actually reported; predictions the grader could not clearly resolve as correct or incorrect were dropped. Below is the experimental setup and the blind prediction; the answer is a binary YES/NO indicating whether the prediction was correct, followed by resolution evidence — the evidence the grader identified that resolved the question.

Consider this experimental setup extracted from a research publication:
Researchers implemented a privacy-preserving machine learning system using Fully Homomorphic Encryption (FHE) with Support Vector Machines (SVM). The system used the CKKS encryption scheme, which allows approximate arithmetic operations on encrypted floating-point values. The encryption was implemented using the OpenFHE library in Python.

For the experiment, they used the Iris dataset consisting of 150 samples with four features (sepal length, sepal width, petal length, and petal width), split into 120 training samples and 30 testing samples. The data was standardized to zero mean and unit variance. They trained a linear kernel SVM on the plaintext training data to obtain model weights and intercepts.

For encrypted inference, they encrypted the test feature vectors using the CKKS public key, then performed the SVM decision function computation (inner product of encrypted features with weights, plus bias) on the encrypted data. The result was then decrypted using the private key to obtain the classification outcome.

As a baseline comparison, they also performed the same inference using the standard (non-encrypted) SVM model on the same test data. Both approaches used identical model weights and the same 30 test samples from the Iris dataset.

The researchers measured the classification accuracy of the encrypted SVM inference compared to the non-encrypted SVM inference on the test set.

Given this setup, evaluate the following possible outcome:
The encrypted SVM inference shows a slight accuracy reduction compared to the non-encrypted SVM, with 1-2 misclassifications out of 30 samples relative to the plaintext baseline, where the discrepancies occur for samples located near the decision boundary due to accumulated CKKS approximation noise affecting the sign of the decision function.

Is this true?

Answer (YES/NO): NO